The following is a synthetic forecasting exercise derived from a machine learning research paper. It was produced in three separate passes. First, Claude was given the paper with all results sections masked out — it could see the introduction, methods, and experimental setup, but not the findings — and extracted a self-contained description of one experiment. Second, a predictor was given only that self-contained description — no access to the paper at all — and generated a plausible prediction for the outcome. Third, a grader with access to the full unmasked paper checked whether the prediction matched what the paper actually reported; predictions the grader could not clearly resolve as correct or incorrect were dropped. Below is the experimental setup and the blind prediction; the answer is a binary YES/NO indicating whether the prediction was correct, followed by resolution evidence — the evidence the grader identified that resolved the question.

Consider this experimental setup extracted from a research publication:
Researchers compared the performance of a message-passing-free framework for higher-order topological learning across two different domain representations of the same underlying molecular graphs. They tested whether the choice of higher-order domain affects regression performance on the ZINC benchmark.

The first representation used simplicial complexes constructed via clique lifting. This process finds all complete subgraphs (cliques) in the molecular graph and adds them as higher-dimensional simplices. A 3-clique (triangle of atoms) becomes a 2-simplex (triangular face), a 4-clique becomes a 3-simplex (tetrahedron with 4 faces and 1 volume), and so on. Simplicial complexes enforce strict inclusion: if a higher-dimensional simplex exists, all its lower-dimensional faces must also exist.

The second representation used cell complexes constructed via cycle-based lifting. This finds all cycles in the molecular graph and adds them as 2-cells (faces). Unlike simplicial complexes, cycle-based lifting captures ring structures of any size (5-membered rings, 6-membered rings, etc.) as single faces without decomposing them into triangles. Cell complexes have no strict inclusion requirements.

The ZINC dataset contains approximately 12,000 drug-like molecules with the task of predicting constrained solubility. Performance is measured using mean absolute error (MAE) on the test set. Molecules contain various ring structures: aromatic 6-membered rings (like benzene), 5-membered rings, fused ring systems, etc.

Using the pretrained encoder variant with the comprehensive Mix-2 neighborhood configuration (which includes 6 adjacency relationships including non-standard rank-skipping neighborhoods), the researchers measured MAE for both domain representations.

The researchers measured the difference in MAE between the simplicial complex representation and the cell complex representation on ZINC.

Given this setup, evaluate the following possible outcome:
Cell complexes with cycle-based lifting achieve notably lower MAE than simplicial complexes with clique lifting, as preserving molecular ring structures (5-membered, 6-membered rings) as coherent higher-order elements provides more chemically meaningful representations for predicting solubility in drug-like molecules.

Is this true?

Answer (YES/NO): YES